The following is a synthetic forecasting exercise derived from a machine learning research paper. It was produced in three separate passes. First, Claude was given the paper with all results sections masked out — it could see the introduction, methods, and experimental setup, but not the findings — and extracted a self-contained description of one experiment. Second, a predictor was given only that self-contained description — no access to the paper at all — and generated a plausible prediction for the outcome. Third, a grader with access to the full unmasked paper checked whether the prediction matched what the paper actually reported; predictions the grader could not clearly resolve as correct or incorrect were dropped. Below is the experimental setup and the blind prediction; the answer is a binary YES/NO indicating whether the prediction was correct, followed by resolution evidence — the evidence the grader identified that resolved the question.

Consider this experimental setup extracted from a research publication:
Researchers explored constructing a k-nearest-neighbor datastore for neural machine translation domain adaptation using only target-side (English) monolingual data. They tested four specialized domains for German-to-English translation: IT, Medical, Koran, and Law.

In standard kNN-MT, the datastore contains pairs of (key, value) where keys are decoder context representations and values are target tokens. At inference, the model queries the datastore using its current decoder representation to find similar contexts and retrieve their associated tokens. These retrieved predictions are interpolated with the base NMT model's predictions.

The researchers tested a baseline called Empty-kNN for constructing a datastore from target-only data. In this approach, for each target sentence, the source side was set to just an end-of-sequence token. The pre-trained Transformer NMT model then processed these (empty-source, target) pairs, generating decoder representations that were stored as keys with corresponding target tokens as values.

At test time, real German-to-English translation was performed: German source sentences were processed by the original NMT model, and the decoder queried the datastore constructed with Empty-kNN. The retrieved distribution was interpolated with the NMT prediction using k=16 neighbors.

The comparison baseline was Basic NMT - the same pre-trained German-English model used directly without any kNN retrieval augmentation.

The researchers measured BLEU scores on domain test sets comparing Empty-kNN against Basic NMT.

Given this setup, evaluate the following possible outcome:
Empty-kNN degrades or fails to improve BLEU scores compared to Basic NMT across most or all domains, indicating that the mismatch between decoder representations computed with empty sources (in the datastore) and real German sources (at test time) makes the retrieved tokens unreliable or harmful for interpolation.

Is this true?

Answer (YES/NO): NO